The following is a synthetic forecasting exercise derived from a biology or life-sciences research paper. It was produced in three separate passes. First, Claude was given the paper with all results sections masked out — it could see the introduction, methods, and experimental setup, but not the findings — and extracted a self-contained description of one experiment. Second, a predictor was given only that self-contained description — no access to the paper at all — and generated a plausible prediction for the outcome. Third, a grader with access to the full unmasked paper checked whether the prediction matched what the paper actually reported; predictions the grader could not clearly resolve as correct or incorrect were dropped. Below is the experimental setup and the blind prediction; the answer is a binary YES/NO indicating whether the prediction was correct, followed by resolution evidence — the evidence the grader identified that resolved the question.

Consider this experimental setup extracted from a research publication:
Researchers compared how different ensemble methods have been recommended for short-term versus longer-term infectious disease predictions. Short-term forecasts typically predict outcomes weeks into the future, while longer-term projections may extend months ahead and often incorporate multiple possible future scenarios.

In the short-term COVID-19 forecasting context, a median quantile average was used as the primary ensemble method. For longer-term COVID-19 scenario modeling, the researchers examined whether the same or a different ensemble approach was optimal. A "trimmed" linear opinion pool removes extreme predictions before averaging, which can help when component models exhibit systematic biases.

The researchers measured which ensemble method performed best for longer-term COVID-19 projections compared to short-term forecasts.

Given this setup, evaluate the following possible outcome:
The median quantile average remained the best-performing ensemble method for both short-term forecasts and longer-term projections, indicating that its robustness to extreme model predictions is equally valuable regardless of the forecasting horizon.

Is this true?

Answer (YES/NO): NO